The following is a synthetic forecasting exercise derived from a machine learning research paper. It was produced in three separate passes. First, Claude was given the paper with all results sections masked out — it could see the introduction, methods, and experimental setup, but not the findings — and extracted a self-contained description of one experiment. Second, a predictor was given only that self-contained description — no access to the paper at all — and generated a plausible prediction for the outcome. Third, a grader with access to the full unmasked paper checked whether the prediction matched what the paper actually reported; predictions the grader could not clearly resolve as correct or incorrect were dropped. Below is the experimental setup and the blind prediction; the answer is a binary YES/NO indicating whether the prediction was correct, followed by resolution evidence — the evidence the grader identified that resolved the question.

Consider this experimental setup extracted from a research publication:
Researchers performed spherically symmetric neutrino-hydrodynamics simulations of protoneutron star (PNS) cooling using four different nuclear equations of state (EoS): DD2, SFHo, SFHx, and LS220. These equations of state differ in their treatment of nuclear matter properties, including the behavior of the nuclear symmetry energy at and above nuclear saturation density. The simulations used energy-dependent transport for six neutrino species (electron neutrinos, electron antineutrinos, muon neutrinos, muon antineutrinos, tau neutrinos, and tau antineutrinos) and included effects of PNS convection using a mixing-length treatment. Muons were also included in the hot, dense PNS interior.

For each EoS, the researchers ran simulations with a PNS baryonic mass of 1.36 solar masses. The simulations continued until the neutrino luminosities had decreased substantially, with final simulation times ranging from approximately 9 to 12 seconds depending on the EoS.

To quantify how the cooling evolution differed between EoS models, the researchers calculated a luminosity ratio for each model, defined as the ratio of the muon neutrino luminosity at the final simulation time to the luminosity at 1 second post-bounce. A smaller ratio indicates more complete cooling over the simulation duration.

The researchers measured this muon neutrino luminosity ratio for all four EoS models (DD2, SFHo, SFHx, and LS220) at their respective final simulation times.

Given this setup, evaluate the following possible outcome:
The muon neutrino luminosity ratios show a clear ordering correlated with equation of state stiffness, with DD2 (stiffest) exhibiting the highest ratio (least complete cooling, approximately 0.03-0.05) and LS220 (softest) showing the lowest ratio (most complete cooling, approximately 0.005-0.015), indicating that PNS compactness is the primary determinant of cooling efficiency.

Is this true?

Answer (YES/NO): NO